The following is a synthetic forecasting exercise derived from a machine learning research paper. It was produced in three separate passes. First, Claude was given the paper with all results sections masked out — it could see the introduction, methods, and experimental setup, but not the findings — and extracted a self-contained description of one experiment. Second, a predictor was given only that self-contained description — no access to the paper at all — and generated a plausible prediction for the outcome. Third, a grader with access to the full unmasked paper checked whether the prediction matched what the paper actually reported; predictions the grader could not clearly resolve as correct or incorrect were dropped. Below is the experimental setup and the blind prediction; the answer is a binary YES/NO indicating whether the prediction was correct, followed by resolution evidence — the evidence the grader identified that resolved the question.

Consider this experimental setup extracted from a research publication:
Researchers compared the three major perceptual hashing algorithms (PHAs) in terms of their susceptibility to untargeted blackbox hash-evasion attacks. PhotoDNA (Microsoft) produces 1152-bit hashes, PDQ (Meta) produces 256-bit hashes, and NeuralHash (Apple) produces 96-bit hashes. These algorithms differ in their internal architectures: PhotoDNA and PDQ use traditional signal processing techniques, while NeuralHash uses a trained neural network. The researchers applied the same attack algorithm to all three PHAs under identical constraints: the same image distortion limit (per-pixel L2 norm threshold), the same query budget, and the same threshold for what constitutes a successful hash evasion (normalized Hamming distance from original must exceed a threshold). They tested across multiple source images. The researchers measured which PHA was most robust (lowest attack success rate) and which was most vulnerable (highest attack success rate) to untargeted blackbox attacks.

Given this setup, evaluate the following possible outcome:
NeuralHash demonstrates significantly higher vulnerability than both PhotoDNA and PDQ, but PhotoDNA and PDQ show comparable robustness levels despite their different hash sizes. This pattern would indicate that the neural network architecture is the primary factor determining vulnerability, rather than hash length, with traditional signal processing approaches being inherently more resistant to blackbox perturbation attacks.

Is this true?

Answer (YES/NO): NO